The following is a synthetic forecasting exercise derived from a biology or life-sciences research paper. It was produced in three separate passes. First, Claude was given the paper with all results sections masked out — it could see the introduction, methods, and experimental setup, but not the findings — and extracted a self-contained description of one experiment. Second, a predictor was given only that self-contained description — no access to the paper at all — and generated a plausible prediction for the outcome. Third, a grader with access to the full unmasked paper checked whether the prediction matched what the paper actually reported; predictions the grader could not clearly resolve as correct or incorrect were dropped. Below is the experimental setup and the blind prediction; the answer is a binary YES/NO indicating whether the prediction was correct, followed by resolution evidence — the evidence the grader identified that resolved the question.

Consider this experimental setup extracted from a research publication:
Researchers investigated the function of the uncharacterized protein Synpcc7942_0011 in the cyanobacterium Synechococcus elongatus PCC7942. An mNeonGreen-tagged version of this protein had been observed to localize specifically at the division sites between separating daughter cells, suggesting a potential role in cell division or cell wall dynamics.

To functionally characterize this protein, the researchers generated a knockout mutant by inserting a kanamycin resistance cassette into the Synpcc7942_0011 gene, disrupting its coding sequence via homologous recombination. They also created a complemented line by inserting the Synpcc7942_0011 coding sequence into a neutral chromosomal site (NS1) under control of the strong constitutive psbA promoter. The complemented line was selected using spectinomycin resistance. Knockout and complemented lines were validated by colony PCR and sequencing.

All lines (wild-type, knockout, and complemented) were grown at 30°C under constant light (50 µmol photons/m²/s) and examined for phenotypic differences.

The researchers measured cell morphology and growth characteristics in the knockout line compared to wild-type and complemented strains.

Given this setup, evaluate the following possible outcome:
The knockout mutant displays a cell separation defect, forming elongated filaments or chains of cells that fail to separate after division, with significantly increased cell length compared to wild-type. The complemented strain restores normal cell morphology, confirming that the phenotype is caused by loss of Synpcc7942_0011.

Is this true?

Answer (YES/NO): NO